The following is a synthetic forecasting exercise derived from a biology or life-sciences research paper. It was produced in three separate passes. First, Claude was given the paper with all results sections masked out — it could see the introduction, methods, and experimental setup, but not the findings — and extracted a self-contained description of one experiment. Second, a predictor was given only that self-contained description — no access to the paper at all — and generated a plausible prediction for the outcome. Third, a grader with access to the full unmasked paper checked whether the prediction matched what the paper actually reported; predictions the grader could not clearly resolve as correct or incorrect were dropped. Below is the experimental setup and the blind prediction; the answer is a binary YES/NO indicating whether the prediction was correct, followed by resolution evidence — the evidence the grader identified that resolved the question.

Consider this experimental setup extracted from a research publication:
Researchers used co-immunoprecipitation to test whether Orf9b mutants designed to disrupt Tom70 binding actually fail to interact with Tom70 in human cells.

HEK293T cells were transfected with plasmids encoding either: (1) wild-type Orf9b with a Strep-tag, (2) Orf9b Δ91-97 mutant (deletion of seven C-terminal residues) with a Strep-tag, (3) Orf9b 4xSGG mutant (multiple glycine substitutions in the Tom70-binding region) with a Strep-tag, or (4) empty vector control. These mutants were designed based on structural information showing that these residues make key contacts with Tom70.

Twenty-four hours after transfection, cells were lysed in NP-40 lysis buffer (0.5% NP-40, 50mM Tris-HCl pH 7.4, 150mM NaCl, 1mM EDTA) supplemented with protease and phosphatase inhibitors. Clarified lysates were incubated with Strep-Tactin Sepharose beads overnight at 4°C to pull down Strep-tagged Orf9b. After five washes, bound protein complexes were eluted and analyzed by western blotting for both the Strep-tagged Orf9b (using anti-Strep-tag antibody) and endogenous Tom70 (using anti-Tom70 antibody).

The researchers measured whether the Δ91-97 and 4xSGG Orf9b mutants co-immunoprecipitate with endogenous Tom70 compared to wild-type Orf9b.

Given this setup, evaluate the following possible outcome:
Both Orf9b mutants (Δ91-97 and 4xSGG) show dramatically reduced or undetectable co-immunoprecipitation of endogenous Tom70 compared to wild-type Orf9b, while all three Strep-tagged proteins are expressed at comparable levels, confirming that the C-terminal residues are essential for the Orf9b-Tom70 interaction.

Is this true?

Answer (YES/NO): NO